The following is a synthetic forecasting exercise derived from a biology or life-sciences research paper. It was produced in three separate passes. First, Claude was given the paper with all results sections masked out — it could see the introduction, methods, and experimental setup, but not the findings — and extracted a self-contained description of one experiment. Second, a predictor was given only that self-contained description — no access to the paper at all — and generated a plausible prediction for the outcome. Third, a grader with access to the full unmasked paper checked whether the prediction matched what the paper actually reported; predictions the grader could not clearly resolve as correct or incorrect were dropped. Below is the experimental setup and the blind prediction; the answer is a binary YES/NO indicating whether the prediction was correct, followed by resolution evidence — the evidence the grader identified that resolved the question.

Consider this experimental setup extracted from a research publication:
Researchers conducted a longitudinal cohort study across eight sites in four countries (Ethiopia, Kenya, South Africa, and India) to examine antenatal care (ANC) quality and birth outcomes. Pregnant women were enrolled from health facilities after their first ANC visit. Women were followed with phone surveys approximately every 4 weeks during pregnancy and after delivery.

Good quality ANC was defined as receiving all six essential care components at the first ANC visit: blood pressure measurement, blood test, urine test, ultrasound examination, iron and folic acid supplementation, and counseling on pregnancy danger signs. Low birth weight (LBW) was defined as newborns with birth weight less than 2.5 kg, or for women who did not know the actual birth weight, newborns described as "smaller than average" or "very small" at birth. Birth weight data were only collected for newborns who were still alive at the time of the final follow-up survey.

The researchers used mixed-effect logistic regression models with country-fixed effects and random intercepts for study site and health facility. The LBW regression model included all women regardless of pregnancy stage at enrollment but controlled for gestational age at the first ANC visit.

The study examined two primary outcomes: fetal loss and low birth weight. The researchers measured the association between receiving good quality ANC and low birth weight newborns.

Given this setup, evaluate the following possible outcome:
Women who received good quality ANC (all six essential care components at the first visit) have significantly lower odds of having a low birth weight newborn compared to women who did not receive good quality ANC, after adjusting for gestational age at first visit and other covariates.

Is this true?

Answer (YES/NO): NO